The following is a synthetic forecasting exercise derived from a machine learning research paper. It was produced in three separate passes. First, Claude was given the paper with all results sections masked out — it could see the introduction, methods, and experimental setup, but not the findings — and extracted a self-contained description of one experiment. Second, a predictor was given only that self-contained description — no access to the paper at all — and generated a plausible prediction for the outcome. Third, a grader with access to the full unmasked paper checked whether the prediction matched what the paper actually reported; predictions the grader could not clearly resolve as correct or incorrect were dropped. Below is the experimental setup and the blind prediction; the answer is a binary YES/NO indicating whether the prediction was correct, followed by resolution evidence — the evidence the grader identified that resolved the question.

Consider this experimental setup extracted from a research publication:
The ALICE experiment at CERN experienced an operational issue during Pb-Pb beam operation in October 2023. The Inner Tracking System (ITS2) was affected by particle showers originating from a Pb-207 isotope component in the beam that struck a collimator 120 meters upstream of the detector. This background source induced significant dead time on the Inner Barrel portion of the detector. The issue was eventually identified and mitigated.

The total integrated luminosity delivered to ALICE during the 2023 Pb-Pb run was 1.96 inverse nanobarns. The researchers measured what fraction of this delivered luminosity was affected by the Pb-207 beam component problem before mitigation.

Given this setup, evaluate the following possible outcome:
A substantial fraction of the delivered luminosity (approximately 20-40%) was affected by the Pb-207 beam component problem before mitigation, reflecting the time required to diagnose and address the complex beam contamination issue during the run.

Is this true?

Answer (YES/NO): NO